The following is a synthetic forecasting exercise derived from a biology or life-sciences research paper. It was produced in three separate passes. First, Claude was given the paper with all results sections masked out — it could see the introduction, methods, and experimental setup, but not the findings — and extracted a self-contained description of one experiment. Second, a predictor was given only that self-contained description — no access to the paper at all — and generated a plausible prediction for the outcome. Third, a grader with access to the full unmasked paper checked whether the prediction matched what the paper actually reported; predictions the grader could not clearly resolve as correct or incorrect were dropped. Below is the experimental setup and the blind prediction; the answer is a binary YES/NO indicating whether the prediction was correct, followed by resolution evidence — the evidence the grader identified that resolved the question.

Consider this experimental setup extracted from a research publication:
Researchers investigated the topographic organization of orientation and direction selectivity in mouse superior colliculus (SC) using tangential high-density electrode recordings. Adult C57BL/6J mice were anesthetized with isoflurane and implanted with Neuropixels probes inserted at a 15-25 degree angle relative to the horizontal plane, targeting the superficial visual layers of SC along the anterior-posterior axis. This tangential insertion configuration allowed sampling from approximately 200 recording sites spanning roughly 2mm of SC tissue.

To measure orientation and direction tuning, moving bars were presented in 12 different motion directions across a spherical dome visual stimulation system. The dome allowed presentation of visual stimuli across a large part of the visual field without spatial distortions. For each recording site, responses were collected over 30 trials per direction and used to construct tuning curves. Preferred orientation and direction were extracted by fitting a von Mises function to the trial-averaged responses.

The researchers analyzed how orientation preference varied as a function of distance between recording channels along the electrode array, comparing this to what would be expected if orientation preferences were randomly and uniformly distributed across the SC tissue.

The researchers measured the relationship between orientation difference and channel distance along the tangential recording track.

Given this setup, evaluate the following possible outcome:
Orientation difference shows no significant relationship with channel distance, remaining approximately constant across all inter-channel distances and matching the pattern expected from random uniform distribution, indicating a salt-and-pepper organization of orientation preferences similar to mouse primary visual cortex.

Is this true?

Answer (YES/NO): NO